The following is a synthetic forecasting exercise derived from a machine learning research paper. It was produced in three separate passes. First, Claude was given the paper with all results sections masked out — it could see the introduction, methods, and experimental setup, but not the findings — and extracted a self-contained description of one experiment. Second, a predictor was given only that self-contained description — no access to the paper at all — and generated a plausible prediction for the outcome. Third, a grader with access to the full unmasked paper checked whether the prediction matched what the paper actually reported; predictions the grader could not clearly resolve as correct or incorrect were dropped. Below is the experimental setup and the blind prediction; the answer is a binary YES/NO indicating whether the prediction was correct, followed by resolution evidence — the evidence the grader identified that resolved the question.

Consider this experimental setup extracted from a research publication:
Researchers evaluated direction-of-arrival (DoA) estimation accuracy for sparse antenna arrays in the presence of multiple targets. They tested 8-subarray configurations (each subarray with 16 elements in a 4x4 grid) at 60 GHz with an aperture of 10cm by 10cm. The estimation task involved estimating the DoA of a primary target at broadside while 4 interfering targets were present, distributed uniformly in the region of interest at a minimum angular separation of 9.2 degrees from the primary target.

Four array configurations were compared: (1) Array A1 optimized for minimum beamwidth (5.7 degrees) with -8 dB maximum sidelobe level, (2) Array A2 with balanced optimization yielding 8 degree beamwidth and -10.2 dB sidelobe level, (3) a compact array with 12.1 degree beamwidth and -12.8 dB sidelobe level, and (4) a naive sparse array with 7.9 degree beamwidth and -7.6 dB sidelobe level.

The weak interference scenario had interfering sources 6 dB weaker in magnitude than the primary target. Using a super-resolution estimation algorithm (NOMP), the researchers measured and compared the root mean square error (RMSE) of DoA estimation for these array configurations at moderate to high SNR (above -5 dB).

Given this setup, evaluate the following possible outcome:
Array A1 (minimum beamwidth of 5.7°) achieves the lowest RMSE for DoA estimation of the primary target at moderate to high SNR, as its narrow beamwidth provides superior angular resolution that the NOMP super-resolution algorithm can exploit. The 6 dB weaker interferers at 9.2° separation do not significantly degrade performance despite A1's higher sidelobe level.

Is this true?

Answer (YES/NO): NO